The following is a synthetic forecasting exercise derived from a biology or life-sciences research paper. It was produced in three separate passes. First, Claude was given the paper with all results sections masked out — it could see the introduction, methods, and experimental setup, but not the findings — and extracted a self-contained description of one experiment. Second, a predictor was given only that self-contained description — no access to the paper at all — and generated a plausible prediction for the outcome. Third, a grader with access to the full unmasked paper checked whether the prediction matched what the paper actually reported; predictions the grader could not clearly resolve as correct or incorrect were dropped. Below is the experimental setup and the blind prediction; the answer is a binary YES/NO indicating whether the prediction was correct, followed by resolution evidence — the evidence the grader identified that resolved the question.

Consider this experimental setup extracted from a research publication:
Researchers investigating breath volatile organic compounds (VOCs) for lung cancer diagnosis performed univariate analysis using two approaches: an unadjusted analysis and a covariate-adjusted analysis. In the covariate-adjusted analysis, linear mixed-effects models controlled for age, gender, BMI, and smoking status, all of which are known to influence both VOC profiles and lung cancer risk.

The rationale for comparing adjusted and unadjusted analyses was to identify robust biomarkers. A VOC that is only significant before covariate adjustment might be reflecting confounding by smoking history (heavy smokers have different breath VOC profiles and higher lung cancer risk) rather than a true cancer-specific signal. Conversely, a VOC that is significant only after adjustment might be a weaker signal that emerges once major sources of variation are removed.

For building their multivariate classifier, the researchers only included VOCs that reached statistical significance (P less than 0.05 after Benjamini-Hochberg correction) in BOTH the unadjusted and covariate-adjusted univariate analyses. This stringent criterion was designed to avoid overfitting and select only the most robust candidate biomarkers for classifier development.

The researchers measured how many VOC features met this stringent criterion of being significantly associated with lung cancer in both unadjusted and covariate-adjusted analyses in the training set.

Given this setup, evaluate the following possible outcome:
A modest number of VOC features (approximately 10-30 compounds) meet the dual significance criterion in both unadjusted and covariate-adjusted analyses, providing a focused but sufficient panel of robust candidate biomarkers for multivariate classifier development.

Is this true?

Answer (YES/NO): NO